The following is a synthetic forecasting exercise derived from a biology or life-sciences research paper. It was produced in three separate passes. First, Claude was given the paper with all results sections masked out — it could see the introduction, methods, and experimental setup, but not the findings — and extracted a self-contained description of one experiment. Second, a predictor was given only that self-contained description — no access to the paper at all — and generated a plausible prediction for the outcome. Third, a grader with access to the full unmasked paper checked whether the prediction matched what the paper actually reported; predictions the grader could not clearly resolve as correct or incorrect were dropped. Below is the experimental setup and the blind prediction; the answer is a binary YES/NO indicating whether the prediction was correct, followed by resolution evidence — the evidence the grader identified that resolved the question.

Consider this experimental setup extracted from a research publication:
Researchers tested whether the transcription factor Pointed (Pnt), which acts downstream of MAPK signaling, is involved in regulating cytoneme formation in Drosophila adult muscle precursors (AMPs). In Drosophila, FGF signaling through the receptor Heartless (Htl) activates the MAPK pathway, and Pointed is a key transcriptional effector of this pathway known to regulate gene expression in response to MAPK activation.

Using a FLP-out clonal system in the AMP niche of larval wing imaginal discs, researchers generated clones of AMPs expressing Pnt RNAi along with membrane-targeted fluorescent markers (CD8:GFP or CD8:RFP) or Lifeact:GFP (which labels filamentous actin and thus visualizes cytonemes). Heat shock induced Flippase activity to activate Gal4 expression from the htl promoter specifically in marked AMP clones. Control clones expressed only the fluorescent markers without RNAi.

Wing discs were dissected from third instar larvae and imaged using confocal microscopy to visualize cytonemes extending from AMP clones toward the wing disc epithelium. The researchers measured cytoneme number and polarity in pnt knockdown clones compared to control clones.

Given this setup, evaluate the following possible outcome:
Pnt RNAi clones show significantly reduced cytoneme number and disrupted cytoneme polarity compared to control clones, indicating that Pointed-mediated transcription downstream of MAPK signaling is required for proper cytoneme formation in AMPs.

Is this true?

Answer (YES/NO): NO